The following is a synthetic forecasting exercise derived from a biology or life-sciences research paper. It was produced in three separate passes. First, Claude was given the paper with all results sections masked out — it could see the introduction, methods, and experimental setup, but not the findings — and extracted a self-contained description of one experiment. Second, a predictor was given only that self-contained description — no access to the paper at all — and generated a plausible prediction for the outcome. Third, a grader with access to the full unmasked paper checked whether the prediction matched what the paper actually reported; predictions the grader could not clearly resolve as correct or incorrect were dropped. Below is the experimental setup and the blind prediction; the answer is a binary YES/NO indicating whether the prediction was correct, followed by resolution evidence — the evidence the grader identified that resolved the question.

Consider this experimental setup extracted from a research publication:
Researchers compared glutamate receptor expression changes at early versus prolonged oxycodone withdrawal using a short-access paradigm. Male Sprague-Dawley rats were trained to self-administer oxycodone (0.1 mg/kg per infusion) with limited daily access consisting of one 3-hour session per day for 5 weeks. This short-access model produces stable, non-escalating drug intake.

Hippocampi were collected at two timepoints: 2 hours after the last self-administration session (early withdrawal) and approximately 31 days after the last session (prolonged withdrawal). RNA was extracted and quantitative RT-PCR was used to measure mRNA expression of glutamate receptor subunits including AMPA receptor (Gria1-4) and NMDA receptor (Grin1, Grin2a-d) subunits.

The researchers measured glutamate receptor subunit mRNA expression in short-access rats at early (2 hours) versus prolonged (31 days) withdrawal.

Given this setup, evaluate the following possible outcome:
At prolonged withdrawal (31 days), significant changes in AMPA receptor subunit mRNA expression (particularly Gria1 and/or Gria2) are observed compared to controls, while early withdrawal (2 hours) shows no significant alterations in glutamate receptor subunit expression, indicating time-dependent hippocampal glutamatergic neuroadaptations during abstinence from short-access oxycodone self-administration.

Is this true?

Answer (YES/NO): NO